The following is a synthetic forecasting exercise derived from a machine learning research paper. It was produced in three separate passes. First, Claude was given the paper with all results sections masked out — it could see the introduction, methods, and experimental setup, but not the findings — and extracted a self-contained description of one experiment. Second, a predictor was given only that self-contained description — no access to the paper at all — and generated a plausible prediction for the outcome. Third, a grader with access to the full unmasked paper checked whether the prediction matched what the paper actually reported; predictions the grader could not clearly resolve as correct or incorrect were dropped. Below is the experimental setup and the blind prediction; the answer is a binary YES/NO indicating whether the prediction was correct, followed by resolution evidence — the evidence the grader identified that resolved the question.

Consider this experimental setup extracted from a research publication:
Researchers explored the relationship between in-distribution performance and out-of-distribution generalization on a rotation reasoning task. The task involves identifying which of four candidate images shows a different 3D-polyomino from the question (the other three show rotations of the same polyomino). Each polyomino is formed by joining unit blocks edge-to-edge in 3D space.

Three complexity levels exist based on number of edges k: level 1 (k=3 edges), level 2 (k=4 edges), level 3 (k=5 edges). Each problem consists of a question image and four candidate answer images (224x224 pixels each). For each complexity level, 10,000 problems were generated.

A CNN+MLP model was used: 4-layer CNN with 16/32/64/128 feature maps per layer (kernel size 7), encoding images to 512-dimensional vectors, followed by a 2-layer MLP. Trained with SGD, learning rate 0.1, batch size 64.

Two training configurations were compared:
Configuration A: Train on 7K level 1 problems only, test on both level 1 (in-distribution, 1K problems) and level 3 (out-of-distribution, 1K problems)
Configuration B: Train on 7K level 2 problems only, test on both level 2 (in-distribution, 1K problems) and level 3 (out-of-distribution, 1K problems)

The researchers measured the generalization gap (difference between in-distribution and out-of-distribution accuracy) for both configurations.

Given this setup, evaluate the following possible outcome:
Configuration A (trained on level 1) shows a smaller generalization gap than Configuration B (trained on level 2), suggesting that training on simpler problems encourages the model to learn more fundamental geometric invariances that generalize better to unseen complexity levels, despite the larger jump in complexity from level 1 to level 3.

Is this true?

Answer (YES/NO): NO